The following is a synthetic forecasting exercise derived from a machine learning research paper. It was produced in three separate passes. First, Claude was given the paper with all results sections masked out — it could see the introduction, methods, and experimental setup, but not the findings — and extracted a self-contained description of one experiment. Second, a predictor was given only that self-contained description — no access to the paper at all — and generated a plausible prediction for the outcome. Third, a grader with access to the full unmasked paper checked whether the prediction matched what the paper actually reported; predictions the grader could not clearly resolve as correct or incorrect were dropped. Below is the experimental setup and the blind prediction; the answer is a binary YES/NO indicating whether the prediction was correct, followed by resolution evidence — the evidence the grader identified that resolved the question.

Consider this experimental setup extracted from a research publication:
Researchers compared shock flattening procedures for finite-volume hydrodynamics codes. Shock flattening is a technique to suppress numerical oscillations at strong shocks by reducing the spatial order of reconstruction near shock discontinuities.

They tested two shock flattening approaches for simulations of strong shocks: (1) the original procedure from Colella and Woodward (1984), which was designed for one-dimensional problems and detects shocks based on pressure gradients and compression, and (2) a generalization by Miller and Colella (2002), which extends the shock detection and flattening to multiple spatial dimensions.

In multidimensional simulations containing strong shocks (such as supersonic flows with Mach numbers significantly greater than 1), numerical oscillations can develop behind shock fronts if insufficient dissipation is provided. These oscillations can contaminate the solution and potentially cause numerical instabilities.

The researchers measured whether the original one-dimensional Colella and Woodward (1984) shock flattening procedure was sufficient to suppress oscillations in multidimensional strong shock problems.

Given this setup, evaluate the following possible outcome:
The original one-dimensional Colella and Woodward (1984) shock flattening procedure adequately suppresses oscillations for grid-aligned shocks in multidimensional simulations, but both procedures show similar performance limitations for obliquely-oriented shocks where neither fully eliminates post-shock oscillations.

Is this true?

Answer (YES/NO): NO